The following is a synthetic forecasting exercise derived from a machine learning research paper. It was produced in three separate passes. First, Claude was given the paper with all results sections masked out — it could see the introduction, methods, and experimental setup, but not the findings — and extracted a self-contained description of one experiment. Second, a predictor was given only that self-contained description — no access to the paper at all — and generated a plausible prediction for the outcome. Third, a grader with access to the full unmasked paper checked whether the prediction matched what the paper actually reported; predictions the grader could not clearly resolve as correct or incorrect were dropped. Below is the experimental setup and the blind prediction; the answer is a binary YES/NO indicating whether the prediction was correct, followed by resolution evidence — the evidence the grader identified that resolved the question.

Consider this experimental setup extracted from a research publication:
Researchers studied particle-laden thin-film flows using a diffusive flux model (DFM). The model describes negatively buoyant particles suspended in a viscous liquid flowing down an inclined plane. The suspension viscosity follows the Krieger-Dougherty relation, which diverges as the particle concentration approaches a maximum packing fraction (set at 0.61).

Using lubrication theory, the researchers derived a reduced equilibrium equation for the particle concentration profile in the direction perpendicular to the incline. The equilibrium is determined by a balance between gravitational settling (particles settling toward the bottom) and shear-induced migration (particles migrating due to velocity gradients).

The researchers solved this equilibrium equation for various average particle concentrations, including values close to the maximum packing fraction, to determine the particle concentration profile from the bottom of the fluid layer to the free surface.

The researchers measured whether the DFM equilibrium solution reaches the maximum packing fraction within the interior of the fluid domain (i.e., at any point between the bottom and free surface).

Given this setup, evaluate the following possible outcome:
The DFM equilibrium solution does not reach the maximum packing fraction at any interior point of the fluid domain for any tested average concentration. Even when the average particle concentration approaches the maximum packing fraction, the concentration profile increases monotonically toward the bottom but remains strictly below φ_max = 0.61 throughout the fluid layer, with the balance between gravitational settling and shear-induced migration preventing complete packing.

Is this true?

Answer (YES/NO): NO